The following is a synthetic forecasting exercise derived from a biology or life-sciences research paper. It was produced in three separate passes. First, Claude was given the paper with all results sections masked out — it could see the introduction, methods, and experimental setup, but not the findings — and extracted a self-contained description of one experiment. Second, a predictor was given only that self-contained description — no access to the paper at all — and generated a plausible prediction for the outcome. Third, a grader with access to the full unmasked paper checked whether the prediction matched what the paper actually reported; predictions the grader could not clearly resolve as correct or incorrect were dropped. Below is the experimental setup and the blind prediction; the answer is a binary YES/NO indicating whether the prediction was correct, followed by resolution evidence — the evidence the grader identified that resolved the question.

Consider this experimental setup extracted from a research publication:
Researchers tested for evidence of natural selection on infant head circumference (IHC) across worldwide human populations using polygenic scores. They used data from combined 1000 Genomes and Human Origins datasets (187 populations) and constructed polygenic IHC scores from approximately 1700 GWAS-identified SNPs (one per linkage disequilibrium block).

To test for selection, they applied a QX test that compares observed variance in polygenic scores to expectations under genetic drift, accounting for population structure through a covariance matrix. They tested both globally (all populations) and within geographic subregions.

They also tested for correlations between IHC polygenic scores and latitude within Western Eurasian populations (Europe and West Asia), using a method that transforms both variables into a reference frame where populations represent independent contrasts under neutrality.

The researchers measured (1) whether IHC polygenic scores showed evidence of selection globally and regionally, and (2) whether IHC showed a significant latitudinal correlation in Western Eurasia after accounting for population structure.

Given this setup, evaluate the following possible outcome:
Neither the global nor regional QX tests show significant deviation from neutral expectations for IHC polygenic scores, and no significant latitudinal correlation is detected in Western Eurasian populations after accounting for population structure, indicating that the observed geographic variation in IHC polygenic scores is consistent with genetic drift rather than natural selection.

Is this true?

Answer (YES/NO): NO